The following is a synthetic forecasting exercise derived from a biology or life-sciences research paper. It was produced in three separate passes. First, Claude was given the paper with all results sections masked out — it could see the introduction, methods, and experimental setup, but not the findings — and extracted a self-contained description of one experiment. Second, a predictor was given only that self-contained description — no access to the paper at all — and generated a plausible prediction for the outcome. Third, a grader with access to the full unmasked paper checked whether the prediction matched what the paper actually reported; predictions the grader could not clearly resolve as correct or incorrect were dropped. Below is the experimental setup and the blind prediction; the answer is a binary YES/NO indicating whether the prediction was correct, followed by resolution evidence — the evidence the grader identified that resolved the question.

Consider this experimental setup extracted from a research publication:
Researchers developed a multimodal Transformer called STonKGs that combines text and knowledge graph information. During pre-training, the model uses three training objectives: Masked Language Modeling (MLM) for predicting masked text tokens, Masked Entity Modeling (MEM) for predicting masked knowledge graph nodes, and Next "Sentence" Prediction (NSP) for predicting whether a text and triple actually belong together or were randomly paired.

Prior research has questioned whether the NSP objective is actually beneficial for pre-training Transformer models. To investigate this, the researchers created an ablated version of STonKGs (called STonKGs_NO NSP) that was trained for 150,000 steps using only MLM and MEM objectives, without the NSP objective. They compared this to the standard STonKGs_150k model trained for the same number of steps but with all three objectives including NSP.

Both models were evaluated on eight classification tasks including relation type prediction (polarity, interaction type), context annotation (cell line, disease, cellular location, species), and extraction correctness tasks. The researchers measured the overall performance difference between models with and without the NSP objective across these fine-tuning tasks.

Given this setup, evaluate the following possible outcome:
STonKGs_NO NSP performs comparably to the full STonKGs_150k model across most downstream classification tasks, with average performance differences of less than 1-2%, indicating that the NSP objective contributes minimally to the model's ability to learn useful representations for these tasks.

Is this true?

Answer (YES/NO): NO